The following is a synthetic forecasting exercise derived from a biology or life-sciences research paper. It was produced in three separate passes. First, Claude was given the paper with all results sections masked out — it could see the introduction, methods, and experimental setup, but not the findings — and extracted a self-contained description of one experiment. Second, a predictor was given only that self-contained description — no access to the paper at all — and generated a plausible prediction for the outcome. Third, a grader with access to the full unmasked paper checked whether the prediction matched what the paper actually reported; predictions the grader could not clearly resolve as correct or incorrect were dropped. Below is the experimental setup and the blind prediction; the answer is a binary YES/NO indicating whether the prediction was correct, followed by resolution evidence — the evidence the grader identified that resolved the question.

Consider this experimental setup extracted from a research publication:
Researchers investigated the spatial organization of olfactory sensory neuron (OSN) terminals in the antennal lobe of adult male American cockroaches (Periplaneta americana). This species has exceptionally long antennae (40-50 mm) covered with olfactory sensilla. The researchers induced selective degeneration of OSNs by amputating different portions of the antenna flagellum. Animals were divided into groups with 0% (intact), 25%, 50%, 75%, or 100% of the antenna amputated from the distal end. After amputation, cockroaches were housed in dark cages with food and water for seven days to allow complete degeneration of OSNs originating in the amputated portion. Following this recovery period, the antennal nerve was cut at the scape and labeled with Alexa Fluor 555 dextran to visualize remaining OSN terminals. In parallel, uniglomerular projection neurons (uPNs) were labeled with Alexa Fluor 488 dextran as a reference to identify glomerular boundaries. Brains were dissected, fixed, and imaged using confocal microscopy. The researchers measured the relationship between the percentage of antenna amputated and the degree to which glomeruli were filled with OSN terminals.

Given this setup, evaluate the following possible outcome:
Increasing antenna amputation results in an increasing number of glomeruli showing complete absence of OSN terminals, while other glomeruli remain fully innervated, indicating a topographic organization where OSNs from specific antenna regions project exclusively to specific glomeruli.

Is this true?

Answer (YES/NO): NO